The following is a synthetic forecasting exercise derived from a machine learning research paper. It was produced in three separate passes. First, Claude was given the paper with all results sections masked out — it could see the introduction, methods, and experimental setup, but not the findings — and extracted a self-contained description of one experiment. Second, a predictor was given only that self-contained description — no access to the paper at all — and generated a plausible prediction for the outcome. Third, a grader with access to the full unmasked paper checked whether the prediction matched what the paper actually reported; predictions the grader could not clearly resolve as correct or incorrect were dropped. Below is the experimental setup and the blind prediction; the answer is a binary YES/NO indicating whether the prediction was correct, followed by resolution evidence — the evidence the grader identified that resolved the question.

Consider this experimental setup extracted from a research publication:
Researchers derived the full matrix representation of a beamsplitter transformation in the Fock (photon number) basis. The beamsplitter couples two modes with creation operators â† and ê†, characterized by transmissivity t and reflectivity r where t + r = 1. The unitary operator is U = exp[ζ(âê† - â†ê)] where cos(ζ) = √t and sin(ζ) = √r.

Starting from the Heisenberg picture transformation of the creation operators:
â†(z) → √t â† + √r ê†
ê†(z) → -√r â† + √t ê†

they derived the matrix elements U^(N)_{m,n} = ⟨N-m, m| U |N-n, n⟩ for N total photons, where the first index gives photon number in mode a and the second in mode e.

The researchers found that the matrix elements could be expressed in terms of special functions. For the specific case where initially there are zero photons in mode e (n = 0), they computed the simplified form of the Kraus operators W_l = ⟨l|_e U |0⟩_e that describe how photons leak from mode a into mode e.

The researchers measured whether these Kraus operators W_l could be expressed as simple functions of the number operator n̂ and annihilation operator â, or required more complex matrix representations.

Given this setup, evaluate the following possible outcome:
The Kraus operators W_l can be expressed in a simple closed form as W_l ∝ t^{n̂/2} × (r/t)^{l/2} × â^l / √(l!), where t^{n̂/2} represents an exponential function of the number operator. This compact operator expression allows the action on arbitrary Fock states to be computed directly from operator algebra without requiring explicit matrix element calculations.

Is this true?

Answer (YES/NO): NO